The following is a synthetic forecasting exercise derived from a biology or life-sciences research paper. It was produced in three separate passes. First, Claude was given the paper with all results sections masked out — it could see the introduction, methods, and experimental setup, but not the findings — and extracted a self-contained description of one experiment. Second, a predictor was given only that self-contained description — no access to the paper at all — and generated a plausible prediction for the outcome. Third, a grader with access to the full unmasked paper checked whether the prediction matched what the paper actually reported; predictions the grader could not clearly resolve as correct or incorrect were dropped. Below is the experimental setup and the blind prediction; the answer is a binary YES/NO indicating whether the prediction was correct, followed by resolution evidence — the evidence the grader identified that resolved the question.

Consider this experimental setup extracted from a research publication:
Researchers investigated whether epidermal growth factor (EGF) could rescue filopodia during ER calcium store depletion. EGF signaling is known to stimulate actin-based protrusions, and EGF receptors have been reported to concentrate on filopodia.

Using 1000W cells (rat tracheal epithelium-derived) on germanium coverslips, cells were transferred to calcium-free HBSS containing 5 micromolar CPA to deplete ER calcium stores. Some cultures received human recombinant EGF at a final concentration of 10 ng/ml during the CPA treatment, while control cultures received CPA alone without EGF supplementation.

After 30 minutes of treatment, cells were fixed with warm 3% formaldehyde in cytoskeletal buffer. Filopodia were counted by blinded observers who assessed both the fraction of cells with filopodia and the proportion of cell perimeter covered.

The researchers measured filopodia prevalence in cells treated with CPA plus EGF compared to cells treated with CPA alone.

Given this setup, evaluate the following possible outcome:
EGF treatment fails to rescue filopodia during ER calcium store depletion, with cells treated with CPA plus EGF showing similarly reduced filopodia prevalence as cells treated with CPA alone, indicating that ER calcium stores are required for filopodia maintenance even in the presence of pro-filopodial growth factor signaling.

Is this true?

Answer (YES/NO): NO